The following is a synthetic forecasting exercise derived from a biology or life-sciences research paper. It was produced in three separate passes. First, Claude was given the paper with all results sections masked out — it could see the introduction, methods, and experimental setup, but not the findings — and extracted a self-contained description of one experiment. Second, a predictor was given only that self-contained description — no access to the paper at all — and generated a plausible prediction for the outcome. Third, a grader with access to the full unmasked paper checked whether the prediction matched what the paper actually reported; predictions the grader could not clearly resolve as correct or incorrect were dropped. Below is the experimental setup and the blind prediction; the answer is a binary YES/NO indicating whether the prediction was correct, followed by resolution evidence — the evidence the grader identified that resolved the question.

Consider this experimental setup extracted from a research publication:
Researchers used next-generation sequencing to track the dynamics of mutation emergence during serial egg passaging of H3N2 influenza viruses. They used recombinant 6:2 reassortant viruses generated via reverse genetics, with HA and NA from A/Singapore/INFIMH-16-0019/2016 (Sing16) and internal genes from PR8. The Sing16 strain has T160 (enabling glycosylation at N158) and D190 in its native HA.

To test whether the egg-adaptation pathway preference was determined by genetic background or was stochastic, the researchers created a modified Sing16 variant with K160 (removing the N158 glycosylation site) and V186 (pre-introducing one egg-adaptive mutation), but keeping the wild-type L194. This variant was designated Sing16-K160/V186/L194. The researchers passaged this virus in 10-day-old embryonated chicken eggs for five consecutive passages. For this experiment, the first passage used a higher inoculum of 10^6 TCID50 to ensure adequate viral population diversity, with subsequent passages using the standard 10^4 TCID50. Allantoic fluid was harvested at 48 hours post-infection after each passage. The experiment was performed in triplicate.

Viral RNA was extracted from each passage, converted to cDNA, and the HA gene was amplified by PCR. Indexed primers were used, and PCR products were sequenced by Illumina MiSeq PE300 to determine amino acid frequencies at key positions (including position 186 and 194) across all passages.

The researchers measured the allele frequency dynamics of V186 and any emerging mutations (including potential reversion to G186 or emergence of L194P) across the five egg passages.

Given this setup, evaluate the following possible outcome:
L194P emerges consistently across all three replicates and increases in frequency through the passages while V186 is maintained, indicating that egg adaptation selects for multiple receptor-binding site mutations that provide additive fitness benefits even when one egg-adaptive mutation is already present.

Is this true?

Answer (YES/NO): NO